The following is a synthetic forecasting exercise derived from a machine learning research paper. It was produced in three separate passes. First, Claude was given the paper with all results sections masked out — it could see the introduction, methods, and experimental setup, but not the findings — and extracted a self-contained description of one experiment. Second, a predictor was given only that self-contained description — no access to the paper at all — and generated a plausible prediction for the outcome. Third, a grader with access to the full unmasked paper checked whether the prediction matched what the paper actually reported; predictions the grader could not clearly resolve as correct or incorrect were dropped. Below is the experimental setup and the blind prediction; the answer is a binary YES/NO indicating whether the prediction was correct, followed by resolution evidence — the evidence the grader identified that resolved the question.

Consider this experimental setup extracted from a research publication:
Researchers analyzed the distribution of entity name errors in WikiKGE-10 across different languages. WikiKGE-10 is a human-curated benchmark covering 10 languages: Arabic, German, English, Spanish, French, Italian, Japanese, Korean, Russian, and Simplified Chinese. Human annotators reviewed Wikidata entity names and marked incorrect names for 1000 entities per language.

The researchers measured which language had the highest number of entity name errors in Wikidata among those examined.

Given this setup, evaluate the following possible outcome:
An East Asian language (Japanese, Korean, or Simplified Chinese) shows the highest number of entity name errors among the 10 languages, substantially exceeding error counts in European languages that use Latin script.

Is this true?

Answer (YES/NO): YES